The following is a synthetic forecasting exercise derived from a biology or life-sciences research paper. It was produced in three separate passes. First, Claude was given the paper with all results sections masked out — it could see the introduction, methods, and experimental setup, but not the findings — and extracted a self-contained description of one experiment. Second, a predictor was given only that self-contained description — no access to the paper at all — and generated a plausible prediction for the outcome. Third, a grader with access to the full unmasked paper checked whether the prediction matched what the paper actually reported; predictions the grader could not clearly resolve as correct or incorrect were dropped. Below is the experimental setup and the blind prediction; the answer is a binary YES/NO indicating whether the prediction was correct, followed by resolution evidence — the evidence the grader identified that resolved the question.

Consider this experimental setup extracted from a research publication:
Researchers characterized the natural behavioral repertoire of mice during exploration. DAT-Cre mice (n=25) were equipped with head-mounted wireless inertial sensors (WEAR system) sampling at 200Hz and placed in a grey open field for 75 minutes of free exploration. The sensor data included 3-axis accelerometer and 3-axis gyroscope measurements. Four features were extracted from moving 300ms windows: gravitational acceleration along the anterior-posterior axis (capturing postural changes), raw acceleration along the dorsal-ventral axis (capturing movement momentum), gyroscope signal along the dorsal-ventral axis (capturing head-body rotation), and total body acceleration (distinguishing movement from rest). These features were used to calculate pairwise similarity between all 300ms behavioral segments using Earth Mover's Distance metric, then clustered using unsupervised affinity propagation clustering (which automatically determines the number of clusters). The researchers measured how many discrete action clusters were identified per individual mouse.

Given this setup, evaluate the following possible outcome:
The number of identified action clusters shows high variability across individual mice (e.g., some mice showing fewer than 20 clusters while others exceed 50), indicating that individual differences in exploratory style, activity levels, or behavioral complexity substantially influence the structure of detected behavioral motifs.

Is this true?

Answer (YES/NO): NO